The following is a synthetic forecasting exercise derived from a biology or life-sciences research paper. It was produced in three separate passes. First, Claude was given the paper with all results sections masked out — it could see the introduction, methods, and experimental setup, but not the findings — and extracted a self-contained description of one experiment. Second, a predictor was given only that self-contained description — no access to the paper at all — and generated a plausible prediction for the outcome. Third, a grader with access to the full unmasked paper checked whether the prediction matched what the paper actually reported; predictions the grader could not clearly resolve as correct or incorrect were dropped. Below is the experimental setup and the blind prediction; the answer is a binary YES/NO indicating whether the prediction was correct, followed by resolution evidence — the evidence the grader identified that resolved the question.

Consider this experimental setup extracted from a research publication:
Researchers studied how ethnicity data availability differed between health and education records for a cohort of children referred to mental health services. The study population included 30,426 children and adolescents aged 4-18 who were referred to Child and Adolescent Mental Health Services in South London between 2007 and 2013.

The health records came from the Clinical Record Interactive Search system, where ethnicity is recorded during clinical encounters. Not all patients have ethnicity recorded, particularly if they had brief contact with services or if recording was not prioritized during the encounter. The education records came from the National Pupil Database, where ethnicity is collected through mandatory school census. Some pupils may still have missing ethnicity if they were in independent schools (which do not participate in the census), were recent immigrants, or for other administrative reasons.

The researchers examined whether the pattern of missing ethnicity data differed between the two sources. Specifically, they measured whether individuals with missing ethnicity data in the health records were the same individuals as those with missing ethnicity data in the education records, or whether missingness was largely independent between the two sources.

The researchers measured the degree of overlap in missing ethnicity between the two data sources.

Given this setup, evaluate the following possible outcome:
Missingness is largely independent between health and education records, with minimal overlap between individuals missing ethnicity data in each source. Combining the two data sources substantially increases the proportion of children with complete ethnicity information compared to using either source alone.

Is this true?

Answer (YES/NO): YES